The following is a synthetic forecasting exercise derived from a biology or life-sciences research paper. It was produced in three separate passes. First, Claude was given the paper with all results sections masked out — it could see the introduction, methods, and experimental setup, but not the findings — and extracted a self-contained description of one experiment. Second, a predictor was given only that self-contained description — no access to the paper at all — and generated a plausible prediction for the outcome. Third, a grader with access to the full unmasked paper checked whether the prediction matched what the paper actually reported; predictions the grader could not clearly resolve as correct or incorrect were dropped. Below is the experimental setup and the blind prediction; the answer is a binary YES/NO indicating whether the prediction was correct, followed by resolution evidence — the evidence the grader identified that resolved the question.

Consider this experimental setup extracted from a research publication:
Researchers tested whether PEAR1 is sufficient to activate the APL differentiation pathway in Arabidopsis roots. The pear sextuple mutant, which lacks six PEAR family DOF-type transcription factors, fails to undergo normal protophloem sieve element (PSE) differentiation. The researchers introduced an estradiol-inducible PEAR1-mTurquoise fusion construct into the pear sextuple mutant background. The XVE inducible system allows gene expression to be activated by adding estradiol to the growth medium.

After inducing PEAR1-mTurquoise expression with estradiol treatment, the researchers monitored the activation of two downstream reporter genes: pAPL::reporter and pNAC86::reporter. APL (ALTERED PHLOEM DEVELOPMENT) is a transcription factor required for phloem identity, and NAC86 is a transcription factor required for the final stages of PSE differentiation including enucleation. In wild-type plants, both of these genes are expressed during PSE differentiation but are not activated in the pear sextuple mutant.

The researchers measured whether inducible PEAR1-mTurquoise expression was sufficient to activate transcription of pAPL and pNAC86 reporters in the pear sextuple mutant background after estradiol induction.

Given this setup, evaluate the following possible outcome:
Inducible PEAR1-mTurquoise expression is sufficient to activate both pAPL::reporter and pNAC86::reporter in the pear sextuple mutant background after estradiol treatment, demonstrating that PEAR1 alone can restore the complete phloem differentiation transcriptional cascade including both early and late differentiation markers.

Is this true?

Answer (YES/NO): YES